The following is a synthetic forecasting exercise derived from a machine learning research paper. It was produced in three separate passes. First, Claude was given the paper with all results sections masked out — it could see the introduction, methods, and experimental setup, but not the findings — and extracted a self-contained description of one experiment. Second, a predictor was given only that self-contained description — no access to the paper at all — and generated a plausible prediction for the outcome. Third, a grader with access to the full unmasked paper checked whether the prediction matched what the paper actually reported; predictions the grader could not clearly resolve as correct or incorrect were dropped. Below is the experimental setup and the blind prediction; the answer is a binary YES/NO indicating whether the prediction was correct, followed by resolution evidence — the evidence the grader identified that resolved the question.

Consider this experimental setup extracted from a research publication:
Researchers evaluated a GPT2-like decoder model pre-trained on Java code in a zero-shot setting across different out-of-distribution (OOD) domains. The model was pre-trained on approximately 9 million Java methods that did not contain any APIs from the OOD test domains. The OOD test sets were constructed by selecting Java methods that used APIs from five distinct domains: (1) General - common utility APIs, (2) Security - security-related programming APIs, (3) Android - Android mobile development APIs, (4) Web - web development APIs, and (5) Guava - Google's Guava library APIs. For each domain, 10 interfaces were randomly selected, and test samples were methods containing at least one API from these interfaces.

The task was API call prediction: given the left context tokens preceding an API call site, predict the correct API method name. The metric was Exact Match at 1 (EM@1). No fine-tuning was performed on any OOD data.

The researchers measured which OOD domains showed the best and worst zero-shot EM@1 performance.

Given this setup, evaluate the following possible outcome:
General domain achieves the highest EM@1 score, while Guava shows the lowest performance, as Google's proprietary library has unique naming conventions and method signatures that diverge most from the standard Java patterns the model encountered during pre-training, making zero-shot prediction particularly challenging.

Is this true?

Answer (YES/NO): NO